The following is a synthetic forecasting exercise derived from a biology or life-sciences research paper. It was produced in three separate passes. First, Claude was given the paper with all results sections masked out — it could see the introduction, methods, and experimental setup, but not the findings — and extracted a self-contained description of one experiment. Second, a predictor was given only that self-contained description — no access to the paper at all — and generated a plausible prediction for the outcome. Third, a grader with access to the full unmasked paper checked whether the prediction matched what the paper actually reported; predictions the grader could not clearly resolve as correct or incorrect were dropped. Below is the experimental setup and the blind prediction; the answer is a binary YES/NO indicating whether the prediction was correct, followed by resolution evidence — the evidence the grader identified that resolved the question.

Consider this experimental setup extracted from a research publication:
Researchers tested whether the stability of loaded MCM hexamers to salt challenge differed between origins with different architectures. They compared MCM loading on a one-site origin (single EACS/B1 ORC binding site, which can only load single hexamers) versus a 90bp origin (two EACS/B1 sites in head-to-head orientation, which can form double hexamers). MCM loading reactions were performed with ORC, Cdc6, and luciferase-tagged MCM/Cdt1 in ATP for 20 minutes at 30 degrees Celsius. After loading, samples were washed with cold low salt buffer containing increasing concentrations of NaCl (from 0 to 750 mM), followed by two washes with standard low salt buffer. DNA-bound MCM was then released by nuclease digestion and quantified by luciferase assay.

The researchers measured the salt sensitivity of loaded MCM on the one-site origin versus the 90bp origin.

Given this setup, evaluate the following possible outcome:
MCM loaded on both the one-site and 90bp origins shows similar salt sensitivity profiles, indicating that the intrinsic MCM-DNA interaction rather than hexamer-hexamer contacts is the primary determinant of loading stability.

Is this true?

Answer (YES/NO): NO